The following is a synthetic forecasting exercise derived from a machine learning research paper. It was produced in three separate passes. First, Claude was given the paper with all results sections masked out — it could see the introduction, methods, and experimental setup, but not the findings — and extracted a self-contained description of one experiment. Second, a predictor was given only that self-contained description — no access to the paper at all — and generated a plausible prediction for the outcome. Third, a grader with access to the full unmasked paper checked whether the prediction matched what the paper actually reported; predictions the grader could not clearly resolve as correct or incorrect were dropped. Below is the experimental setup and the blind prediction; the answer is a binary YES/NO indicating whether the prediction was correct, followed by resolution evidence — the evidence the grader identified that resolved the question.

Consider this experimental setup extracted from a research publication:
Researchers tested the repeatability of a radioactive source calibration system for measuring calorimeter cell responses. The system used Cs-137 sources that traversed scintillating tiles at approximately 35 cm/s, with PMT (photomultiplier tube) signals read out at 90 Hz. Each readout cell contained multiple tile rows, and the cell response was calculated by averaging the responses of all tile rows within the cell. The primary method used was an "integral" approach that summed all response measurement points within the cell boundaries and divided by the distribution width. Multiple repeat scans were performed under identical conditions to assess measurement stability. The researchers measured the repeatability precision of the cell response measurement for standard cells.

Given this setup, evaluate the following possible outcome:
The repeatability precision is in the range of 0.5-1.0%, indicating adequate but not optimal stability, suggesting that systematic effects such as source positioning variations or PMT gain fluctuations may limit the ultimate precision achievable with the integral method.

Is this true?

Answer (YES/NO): NO